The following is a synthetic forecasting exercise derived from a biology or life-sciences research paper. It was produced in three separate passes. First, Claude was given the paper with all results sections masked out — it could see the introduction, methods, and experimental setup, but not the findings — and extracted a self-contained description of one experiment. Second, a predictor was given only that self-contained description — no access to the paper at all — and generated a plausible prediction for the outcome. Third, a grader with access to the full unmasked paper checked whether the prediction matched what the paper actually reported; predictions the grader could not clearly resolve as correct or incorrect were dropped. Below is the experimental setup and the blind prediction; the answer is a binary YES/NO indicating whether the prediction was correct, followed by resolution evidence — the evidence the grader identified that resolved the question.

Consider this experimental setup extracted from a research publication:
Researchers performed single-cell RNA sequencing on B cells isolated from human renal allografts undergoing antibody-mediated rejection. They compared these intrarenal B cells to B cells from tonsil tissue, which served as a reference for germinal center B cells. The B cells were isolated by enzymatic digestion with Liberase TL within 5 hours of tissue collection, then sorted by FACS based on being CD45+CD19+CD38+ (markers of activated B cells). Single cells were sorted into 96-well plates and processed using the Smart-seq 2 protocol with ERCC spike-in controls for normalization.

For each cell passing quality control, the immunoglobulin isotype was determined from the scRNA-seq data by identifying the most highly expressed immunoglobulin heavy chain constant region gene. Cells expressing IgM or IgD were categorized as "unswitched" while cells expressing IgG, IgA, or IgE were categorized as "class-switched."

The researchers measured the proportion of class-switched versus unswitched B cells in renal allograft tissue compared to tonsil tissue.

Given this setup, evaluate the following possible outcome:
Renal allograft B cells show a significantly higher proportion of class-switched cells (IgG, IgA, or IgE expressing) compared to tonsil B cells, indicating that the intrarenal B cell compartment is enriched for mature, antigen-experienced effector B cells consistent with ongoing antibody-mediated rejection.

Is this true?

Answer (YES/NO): NO